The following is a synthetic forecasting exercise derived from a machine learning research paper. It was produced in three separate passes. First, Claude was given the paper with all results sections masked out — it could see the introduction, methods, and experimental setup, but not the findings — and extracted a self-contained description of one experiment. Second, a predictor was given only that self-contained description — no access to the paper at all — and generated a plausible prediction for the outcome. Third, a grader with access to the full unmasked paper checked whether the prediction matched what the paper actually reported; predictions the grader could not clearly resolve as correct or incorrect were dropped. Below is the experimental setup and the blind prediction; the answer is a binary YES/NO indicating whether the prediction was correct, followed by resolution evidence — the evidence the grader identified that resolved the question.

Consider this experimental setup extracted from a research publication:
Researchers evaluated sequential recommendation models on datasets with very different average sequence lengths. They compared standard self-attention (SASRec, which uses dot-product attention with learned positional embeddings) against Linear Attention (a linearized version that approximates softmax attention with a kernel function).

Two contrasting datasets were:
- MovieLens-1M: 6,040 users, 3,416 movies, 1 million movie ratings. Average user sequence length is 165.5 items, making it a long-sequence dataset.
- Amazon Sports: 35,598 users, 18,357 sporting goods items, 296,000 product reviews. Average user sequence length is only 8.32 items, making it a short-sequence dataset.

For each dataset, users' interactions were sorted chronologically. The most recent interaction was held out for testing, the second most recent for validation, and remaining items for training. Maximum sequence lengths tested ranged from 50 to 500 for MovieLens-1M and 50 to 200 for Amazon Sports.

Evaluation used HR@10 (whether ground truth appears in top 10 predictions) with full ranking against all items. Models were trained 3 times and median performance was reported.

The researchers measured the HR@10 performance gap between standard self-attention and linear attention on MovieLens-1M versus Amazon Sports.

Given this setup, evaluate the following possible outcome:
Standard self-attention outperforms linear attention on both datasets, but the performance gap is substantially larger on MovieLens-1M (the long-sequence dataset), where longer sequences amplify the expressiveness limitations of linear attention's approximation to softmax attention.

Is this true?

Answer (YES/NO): NO